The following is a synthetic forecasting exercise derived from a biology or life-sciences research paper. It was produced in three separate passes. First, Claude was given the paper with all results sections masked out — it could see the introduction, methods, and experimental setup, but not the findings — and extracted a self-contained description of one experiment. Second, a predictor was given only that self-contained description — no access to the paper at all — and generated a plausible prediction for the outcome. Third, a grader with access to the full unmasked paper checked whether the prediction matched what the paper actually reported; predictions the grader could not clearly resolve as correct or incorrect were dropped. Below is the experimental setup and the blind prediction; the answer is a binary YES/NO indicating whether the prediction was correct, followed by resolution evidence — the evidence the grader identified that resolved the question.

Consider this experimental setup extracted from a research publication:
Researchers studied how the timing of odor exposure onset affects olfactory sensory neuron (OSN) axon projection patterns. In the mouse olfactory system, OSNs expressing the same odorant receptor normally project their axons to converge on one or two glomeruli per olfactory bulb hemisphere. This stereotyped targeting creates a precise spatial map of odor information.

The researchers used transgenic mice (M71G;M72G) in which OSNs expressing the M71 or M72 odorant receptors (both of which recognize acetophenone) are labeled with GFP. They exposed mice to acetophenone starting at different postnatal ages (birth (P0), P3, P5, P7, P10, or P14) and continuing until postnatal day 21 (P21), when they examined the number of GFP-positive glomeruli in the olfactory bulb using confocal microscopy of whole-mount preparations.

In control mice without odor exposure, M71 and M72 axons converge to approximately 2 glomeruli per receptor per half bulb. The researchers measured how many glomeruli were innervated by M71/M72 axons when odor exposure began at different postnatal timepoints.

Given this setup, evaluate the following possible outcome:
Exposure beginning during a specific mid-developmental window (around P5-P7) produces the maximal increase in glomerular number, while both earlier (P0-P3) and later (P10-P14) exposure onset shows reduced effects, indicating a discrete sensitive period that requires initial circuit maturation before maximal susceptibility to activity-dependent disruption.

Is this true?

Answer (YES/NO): NO